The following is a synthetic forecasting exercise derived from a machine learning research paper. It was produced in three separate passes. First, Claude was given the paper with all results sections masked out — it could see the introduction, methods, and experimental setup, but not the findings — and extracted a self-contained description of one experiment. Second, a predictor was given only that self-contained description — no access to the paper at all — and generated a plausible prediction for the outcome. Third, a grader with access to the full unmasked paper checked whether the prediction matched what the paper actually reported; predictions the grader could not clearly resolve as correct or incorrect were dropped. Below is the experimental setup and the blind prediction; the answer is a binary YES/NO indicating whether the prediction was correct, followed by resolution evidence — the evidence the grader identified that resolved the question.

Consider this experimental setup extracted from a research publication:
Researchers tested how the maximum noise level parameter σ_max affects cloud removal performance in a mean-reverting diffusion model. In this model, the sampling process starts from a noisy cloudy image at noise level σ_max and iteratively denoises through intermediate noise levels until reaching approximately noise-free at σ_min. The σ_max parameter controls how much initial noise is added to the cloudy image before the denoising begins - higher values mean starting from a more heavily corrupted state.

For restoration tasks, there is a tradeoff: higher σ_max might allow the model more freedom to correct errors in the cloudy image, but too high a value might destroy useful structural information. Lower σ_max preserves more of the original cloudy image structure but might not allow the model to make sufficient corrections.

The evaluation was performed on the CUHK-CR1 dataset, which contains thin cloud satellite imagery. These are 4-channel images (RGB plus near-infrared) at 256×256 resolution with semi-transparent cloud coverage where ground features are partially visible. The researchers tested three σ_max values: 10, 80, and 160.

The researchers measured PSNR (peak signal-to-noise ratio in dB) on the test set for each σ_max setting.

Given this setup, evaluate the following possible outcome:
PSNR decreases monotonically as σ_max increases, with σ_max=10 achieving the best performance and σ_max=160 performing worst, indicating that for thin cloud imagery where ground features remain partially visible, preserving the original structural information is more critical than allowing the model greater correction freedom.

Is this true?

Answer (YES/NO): NO